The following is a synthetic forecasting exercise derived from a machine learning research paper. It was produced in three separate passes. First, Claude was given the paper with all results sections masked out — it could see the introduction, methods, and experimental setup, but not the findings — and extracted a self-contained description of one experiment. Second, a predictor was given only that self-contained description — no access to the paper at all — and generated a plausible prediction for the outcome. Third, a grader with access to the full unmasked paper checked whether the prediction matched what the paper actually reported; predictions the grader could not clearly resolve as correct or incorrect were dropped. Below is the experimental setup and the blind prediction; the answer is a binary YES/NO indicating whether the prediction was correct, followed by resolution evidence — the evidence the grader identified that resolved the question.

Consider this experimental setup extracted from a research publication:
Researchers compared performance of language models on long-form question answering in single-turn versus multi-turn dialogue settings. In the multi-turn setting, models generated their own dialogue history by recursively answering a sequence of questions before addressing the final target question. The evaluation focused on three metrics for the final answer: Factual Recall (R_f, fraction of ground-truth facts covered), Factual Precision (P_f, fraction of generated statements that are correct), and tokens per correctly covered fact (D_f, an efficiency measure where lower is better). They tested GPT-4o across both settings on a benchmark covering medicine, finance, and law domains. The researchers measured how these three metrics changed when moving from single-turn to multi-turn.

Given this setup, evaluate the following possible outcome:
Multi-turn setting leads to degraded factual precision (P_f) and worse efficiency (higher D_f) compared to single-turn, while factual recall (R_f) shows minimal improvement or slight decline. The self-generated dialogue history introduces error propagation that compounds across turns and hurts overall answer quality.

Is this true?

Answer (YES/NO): YES